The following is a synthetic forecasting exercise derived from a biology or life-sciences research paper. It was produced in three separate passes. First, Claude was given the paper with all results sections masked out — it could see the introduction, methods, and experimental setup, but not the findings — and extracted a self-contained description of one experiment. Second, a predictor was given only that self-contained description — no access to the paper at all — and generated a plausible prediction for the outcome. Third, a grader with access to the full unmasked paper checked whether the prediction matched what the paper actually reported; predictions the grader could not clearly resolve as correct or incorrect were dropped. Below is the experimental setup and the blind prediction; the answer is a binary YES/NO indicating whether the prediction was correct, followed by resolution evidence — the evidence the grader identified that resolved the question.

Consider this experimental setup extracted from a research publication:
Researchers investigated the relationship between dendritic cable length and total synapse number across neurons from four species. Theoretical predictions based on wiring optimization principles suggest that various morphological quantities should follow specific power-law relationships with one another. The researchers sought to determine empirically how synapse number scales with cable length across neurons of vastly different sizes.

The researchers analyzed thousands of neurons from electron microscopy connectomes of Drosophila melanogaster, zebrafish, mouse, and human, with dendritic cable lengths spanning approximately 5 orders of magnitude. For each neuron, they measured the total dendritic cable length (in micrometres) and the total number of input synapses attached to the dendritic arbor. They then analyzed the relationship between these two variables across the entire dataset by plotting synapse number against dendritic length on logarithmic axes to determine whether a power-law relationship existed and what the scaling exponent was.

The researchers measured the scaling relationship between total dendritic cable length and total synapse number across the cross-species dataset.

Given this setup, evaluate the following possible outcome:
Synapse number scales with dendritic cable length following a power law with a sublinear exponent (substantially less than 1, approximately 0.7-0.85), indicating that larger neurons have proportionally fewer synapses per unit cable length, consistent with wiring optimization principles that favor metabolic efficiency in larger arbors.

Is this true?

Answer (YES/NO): NO